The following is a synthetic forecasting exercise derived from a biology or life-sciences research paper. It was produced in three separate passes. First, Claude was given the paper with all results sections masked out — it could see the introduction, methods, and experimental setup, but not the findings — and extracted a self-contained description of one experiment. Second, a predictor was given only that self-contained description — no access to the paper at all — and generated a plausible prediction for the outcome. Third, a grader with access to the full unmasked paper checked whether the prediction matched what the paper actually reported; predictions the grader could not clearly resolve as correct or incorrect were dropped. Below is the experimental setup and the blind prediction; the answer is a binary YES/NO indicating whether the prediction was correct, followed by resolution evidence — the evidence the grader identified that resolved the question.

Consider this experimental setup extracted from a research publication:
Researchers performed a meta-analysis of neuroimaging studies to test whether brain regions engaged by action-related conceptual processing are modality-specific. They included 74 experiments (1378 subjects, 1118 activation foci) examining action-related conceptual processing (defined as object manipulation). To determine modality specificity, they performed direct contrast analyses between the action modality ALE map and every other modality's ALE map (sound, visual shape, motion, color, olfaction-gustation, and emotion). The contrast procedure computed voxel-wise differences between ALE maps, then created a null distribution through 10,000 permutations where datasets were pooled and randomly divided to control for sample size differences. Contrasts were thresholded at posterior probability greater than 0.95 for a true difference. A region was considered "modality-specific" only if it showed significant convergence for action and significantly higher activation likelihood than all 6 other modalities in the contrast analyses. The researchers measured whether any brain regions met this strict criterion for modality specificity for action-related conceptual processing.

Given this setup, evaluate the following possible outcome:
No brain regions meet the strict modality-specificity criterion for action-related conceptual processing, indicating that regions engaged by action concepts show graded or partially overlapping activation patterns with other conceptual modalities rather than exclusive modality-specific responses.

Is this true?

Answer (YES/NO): NO